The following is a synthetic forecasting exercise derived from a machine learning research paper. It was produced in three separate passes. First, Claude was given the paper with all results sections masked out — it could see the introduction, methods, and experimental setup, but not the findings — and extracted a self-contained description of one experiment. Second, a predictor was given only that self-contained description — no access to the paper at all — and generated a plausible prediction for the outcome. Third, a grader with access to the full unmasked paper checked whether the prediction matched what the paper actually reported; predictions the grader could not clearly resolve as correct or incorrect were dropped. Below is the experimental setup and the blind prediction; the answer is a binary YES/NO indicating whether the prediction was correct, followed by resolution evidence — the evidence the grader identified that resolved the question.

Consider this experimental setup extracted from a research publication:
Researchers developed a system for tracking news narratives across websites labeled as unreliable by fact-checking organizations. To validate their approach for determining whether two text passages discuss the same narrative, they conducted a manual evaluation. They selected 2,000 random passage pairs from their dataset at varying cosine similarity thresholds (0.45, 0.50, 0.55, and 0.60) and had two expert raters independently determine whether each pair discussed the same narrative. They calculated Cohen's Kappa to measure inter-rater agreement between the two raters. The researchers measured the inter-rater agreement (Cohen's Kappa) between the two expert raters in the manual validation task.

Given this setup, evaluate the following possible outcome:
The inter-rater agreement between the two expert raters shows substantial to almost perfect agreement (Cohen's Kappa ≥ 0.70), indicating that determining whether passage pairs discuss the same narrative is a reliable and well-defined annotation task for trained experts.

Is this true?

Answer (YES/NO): YES